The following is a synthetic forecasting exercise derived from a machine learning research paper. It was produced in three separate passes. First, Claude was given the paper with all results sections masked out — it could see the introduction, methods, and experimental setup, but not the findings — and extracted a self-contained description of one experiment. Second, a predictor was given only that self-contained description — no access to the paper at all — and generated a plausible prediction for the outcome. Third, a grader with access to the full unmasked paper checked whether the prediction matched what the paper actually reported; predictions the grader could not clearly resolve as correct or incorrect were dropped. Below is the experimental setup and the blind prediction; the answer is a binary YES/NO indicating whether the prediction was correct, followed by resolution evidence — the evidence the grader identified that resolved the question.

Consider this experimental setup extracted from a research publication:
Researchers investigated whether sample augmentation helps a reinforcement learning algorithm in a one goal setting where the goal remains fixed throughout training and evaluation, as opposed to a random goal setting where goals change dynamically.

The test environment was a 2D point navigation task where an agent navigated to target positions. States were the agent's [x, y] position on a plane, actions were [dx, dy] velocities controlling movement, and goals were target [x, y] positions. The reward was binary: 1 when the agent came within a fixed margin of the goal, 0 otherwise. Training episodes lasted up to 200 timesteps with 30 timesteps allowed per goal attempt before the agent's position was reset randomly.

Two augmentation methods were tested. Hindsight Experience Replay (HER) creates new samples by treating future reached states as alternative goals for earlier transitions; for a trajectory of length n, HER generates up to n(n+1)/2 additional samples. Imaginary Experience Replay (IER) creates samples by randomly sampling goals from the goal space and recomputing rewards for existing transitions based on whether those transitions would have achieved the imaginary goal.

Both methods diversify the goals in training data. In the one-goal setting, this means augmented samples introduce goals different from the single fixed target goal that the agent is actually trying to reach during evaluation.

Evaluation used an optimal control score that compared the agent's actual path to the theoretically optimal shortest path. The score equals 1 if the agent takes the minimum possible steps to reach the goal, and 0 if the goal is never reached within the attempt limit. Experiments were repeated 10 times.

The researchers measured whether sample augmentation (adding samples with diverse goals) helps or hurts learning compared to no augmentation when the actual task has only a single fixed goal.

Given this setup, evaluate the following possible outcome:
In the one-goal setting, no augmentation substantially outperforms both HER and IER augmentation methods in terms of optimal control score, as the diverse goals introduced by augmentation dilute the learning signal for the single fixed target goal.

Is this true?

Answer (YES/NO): NO